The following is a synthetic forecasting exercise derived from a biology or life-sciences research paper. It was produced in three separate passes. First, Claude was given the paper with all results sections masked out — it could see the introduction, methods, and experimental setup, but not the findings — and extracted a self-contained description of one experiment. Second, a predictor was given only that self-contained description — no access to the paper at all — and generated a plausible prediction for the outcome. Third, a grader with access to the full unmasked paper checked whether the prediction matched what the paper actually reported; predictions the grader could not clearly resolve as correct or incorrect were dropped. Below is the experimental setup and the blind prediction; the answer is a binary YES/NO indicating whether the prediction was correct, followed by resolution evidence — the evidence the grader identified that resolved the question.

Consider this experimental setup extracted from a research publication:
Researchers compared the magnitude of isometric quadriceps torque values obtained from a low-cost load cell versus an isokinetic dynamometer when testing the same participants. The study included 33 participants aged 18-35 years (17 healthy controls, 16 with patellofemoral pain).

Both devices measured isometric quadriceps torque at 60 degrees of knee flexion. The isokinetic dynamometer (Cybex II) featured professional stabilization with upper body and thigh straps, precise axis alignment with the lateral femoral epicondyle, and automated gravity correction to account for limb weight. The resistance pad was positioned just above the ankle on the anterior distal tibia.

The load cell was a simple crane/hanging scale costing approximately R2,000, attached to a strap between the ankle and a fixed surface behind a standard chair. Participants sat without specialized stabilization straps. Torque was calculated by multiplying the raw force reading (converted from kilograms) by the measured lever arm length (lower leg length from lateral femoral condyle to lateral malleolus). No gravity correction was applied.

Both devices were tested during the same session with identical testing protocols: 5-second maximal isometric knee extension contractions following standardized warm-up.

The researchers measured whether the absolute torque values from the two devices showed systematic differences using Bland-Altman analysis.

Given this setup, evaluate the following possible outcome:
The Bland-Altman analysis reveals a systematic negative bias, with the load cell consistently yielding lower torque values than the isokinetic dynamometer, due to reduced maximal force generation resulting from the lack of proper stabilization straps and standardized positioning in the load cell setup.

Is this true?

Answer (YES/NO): YES